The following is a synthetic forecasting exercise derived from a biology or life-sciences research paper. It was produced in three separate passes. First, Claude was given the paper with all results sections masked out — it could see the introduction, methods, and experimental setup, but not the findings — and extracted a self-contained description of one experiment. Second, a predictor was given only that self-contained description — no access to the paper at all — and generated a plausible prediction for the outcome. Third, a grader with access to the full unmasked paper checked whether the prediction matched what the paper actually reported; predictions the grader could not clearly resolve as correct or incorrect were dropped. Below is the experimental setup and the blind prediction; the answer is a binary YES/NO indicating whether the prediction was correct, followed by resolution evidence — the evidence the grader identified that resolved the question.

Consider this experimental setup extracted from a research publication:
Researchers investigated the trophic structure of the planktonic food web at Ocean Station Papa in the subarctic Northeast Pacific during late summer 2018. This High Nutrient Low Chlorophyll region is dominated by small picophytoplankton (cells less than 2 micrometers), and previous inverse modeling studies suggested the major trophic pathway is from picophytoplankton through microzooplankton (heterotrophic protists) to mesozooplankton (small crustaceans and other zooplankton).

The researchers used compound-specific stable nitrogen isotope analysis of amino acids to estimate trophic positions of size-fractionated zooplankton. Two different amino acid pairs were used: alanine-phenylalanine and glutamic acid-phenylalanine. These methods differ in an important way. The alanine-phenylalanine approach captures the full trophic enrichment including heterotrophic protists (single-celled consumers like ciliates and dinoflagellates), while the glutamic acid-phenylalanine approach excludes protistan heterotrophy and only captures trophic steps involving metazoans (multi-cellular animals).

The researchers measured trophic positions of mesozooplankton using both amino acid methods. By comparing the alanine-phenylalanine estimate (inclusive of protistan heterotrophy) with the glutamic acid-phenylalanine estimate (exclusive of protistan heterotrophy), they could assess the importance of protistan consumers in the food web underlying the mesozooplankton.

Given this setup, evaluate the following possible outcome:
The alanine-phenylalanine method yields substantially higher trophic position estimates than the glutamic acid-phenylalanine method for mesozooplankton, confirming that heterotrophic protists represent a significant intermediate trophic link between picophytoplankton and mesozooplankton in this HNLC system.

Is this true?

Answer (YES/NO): YES